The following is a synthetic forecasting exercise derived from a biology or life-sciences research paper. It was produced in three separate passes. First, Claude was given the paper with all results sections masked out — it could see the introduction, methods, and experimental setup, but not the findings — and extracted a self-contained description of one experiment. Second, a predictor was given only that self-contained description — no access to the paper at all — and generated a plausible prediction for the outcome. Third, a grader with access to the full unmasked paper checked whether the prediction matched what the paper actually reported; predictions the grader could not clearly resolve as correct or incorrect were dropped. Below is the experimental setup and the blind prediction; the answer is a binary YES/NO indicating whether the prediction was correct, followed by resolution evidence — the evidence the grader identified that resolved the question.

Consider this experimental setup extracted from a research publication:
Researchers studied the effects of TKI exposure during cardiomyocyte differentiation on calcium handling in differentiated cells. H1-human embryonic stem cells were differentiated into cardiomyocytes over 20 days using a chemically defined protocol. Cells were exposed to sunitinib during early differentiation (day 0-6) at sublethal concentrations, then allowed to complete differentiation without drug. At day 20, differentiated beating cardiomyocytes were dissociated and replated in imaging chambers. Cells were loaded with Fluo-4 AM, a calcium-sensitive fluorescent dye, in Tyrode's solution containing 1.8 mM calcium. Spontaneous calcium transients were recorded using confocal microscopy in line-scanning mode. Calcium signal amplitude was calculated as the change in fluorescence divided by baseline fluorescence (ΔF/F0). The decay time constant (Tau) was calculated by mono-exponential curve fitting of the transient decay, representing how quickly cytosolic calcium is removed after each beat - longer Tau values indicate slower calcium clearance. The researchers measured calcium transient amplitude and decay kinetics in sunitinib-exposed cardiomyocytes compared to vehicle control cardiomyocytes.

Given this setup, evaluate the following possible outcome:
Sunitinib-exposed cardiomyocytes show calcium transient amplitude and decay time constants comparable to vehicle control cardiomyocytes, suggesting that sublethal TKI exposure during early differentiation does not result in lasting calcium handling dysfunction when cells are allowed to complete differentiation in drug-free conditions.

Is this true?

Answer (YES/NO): NO